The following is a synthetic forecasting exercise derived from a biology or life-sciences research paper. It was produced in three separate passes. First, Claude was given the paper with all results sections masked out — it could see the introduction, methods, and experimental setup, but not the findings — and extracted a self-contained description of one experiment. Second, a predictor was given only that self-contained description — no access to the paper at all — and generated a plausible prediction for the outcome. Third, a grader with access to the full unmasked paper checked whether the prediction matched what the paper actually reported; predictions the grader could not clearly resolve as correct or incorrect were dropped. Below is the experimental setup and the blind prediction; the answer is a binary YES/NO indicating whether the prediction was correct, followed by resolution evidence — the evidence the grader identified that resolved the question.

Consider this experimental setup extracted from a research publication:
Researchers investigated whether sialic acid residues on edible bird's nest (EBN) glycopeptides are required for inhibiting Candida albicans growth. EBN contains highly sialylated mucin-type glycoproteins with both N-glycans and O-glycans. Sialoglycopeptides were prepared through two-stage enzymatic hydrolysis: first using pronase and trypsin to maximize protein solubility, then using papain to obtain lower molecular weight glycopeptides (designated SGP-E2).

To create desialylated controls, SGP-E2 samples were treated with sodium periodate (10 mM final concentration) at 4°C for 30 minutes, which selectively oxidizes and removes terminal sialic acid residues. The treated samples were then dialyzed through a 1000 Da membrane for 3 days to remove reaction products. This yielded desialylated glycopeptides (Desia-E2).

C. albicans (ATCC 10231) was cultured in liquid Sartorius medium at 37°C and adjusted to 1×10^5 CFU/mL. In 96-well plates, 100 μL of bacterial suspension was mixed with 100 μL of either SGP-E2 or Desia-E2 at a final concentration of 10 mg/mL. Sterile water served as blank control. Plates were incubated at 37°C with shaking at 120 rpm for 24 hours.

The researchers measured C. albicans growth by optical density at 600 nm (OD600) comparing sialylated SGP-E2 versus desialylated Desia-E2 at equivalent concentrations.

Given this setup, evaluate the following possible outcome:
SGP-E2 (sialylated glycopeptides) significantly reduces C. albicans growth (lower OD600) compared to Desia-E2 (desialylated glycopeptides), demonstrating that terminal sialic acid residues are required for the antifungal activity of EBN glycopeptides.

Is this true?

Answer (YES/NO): YES